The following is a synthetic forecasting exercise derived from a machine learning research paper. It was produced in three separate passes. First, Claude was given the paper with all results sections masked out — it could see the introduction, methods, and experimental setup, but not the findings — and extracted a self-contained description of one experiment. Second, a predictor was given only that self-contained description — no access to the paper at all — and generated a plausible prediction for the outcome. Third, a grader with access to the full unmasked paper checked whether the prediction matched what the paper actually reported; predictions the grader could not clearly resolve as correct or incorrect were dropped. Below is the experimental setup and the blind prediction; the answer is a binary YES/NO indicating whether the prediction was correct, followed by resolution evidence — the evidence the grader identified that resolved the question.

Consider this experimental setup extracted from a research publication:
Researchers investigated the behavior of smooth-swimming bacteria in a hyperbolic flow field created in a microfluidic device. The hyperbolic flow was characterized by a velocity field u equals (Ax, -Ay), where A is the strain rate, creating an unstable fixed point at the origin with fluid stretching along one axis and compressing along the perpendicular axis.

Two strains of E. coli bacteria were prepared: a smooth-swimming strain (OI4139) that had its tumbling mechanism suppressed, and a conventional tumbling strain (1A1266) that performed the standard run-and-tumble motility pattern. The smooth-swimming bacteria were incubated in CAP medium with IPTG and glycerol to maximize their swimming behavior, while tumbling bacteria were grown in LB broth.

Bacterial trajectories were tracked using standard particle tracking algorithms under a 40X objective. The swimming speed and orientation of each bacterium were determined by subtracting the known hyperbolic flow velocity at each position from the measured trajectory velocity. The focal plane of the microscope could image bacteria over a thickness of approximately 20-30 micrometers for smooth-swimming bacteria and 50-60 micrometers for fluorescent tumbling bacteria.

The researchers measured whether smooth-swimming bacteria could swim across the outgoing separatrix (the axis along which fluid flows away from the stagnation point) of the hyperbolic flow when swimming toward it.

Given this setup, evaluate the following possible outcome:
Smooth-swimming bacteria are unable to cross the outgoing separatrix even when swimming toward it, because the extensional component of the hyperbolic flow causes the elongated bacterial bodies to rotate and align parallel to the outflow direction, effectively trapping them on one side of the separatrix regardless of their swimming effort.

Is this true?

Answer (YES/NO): NO